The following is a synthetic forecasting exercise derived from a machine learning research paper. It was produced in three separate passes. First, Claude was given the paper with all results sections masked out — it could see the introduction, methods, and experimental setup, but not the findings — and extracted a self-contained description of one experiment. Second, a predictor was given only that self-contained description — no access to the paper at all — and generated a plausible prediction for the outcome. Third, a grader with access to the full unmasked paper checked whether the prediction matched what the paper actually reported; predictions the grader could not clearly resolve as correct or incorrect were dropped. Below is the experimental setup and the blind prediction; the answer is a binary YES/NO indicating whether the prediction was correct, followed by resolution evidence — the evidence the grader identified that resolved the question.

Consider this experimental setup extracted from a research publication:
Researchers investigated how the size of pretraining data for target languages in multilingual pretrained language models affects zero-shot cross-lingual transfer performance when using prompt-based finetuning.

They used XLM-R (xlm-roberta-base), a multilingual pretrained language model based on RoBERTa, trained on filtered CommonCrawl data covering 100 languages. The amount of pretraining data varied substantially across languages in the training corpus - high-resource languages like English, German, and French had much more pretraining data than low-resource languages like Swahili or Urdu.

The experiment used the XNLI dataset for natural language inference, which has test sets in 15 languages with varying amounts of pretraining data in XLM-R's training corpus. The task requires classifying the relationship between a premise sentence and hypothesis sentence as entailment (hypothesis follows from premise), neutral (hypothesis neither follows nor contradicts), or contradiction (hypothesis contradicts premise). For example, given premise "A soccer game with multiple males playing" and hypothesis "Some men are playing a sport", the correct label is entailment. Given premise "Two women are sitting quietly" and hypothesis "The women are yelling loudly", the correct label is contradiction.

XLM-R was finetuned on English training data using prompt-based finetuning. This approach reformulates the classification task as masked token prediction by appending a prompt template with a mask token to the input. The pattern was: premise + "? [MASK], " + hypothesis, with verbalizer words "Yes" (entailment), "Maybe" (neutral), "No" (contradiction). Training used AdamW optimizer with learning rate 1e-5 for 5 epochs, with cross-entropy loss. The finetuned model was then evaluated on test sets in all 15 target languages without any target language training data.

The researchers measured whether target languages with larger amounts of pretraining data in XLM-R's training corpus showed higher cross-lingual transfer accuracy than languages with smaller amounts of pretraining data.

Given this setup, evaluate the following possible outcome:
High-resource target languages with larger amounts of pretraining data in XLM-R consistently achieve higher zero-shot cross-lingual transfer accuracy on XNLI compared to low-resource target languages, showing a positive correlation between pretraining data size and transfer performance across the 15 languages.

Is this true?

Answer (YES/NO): YES